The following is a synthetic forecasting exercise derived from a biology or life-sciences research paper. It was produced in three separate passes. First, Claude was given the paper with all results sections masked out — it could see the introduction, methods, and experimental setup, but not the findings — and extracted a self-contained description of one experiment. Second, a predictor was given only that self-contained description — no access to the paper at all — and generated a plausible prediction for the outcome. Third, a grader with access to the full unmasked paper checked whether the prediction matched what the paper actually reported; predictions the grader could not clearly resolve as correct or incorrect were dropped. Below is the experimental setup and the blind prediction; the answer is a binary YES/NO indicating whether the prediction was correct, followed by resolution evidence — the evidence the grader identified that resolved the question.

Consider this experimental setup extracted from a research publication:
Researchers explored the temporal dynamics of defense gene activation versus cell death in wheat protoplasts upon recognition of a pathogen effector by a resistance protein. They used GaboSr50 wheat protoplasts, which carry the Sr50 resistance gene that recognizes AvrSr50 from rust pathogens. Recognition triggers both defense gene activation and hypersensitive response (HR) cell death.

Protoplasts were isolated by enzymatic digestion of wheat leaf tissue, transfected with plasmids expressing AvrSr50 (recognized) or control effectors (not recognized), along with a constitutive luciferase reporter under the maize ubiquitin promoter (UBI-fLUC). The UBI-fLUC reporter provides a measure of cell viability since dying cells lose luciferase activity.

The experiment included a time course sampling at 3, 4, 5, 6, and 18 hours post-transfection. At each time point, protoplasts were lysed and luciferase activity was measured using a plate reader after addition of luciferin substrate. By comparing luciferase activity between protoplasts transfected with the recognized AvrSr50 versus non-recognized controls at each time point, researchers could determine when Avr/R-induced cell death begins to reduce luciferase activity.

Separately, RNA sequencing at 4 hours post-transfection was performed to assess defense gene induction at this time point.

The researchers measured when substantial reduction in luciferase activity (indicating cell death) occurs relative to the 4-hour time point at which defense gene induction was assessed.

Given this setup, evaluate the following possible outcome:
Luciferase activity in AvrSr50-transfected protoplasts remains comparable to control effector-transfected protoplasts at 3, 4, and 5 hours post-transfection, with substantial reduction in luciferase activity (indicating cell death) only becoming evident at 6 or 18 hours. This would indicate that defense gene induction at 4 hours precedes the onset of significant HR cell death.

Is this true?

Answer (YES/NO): NO